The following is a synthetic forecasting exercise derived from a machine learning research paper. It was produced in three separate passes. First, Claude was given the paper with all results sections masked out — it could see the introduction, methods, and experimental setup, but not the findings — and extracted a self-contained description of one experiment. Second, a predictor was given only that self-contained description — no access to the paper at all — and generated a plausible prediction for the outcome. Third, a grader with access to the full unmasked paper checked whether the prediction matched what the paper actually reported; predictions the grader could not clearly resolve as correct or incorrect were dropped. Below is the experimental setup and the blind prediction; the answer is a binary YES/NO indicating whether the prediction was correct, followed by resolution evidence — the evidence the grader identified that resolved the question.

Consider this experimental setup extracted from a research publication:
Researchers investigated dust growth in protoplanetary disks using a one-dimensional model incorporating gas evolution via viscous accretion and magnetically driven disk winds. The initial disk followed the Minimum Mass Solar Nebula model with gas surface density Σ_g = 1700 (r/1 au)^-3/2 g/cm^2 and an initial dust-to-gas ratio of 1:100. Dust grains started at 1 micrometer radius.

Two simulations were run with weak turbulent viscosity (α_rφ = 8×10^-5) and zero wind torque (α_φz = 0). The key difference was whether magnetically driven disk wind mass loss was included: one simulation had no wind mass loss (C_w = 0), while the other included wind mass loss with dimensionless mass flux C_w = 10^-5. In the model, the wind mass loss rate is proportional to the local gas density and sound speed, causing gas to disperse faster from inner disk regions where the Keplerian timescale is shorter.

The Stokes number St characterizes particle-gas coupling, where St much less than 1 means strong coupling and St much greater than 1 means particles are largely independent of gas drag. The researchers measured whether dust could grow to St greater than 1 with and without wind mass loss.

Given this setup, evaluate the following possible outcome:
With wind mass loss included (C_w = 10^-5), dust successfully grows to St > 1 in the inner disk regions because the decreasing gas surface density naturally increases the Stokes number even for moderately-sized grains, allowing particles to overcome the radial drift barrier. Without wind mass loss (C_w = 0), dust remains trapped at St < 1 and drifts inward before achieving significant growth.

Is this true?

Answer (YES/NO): YES